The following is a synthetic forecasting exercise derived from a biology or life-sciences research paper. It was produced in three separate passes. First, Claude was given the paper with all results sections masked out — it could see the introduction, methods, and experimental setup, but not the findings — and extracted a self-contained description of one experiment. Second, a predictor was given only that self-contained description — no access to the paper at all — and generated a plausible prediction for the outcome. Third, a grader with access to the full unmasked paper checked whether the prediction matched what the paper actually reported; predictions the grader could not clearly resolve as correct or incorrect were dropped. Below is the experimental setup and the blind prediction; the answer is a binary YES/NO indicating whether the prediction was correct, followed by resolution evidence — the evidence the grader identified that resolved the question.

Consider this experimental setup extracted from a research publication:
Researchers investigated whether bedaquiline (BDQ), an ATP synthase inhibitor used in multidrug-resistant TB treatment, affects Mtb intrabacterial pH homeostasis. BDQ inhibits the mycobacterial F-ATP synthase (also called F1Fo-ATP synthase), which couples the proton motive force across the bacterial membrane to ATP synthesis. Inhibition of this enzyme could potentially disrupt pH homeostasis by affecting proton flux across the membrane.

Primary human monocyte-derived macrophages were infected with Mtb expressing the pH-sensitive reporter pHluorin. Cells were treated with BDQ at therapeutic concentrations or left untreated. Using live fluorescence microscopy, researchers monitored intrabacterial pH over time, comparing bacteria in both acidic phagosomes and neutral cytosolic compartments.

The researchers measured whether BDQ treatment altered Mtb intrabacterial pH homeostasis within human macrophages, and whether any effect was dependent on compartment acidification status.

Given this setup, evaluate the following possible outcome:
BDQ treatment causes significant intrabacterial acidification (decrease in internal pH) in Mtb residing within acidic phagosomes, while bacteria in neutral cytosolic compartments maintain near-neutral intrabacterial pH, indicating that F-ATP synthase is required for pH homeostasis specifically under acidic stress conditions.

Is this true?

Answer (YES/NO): NO